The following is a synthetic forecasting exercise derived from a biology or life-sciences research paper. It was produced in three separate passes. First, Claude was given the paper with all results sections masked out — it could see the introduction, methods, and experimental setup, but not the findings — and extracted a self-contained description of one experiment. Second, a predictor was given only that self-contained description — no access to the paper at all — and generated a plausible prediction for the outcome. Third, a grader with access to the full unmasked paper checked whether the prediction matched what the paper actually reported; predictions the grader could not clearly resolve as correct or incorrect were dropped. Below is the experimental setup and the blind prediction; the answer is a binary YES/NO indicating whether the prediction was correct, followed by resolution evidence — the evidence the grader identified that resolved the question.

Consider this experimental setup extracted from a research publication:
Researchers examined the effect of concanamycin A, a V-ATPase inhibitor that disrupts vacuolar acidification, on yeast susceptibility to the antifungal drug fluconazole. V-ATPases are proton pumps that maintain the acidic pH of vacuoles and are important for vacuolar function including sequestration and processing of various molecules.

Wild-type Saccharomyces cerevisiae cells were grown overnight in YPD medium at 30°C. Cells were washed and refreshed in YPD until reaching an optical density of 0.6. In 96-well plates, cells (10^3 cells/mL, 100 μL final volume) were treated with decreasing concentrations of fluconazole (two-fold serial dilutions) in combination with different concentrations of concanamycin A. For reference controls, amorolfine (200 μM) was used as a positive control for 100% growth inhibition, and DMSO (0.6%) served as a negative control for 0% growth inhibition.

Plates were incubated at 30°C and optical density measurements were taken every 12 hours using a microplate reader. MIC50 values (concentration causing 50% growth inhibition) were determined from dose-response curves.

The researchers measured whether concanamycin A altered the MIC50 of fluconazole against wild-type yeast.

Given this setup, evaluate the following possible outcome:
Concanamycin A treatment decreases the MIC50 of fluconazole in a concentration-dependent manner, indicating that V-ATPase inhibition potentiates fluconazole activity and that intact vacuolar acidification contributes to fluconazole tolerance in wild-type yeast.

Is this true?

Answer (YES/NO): NO